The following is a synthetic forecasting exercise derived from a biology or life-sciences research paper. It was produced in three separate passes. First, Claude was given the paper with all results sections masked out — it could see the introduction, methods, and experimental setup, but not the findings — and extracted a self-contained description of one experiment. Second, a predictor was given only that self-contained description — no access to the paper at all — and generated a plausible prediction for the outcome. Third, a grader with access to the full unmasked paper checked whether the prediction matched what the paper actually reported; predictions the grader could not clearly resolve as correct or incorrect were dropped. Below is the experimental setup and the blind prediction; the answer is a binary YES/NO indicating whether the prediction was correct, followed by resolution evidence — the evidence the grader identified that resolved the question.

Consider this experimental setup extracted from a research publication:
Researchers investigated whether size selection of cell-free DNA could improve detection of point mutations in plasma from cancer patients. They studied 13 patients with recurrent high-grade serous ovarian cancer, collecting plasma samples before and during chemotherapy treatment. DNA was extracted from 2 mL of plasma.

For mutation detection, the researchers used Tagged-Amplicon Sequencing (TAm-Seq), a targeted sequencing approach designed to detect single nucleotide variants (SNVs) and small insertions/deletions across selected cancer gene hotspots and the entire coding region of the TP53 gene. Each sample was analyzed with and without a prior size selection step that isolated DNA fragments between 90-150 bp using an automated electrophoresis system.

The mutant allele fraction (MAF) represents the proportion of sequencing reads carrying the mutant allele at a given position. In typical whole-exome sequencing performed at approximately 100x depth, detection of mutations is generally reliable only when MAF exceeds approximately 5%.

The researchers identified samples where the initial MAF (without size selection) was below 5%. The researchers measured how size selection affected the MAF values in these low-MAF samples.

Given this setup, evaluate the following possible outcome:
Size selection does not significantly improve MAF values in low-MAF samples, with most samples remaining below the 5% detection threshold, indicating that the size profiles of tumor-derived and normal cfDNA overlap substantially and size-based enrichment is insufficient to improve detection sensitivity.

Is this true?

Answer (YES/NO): NO